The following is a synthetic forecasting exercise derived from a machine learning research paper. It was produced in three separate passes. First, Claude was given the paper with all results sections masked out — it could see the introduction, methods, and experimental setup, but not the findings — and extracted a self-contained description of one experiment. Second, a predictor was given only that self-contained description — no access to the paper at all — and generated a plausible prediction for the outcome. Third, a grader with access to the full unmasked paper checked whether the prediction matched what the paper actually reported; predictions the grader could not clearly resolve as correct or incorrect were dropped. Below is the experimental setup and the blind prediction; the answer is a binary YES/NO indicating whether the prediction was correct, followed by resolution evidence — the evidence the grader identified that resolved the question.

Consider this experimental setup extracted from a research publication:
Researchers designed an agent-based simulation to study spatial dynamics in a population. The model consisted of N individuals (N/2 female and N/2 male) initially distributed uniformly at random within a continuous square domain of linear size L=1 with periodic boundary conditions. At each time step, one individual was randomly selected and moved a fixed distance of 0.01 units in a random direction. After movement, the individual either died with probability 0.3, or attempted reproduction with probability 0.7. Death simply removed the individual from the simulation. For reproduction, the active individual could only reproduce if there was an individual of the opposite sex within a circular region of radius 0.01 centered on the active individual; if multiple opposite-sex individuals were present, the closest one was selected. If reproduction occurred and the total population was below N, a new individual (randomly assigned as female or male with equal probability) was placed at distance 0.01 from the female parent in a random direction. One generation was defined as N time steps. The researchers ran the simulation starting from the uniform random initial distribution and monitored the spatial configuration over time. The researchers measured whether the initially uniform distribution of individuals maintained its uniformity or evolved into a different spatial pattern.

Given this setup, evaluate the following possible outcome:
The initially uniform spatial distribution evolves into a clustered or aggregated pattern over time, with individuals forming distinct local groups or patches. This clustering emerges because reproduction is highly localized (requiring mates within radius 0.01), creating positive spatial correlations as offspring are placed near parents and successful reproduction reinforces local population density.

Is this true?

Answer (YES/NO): YES